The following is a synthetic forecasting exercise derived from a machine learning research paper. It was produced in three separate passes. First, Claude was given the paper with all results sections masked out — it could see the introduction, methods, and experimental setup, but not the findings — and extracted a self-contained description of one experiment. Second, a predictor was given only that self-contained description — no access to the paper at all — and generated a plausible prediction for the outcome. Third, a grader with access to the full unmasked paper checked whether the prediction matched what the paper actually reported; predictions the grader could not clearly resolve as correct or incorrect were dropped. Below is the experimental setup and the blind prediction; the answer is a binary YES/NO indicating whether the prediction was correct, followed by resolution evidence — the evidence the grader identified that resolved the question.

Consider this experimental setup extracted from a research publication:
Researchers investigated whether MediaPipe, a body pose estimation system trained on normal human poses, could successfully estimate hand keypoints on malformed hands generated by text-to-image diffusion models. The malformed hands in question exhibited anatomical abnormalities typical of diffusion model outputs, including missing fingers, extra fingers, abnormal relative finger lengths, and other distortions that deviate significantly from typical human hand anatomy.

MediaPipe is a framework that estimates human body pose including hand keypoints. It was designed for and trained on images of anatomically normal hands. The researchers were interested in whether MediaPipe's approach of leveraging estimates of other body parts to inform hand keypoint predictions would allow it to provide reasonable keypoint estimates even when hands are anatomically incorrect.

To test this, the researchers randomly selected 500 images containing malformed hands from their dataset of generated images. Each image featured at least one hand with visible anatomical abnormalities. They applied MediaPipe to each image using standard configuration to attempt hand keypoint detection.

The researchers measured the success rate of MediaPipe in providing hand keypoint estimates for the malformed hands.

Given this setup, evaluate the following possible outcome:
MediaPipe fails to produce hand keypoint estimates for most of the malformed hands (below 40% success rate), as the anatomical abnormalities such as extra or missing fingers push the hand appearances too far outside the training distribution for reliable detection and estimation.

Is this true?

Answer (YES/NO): NO